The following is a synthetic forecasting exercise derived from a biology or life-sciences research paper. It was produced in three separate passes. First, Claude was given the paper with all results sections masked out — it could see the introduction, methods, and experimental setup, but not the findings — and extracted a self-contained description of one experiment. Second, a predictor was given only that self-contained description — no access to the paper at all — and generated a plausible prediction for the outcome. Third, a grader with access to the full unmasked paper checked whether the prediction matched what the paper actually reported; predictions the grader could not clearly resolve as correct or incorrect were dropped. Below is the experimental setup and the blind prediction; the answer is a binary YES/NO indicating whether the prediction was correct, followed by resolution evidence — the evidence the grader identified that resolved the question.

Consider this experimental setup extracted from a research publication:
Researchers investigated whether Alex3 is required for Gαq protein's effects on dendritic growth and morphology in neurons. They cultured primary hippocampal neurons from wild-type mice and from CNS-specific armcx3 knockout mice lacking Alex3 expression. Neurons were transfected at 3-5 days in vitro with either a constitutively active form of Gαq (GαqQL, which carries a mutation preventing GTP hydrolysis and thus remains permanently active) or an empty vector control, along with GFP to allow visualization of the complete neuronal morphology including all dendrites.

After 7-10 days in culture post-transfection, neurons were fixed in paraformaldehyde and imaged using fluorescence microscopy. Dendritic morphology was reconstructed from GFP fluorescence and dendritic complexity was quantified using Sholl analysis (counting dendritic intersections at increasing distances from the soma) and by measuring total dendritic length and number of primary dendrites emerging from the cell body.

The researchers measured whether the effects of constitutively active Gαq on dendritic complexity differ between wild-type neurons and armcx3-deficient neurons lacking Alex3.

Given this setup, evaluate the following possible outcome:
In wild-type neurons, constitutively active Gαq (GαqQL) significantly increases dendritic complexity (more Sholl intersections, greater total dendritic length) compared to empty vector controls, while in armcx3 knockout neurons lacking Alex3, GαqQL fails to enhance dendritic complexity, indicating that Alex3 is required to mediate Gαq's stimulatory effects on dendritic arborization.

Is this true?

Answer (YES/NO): NO